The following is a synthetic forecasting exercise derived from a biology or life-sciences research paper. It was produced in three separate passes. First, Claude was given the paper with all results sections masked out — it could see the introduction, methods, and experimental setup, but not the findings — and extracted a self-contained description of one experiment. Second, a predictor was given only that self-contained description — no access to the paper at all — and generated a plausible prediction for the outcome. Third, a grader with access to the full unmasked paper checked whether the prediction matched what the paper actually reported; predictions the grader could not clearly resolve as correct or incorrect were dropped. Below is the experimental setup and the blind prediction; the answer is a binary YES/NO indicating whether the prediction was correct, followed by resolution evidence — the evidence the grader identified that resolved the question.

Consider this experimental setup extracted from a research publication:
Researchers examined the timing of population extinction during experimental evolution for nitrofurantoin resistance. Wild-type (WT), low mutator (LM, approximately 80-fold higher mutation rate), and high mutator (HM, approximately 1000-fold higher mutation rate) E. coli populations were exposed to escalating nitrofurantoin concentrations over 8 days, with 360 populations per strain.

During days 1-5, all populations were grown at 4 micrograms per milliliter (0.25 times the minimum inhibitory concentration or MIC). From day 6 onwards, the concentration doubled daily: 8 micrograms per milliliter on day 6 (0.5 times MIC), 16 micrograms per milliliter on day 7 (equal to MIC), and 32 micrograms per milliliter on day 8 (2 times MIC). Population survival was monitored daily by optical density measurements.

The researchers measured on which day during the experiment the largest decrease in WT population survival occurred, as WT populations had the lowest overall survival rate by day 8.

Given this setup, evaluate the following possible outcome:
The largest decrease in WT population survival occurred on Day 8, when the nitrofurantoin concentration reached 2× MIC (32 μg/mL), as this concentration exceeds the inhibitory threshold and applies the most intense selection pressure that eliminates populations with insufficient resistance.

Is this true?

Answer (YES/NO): NO